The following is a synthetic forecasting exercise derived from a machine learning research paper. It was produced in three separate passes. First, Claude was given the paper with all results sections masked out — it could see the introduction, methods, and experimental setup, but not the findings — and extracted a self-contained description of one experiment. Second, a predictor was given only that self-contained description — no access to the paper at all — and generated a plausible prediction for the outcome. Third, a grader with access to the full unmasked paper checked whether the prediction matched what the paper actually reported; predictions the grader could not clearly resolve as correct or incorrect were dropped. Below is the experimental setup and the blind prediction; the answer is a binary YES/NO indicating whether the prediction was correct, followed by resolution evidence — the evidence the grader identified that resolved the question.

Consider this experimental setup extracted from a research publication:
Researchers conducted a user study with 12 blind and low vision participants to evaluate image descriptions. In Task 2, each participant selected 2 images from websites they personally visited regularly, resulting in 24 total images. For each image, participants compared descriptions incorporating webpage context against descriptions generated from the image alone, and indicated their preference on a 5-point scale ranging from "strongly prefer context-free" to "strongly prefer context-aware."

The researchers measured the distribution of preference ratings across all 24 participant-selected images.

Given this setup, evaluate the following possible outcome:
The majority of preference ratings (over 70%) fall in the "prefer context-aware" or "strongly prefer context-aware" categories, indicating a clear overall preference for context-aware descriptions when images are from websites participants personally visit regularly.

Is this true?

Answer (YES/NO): NO